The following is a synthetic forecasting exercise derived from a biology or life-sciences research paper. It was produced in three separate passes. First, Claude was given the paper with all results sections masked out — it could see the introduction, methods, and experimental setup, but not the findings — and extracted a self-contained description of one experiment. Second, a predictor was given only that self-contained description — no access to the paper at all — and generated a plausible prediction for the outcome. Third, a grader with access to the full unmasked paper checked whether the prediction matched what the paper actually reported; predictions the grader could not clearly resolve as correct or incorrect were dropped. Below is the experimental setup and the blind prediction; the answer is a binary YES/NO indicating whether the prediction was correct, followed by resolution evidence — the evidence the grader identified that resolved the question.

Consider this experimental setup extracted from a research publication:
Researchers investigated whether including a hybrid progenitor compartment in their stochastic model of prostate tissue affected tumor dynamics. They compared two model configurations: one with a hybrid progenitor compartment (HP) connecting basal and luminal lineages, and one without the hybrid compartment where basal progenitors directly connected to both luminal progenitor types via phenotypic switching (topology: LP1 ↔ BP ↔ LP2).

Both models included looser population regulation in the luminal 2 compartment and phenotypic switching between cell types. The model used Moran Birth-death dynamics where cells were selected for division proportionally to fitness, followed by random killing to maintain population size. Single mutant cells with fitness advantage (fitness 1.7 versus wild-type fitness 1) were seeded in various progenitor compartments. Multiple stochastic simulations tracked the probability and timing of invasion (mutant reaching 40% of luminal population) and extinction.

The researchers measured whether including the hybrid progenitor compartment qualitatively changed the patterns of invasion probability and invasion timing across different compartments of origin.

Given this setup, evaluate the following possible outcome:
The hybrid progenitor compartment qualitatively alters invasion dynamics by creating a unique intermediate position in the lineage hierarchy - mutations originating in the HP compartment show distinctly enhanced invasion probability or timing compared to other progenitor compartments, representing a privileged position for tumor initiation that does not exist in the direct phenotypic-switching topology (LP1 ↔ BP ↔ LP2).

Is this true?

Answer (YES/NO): NO